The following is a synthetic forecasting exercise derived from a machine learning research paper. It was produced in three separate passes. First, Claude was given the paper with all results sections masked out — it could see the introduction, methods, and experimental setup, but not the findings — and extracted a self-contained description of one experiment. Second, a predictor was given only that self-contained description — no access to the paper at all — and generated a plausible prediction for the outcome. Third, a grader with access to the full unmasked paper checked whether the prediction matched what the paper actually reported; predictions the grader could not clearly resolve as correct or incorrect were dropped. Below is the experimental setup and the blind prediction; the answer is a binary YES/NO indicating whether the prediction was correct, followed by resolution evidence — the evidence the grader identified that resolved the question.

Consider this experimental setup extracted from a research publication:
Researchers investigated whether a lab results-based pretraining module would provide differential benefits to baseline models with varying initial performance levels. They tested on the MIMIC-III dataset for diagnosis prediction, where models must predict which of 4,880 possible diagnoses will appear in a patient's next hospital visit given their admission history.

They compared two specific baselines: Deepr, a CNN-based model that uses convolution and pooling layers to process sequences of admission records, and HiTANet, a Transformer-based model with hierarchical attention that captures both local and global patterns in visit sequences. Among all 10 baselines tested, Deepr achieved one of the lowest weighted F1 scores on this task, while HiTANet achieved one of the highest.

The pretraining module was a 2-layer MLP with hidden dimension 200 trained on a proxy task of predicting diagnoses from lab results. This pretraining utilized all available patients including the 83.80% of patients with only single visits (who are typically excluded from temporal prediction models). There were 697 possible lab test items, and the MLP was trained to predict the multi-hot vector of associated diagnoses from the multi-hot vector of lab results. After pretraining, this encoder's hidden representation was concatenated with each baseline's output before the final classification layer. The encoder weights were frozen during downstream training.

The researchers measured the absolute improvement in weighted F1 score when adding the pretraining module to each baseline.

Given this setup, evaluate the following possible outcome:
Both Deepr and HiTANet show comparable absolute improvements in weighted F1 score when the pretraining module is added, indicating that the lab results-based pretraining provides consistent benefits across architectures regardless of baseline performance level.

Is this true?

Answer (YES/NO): NO